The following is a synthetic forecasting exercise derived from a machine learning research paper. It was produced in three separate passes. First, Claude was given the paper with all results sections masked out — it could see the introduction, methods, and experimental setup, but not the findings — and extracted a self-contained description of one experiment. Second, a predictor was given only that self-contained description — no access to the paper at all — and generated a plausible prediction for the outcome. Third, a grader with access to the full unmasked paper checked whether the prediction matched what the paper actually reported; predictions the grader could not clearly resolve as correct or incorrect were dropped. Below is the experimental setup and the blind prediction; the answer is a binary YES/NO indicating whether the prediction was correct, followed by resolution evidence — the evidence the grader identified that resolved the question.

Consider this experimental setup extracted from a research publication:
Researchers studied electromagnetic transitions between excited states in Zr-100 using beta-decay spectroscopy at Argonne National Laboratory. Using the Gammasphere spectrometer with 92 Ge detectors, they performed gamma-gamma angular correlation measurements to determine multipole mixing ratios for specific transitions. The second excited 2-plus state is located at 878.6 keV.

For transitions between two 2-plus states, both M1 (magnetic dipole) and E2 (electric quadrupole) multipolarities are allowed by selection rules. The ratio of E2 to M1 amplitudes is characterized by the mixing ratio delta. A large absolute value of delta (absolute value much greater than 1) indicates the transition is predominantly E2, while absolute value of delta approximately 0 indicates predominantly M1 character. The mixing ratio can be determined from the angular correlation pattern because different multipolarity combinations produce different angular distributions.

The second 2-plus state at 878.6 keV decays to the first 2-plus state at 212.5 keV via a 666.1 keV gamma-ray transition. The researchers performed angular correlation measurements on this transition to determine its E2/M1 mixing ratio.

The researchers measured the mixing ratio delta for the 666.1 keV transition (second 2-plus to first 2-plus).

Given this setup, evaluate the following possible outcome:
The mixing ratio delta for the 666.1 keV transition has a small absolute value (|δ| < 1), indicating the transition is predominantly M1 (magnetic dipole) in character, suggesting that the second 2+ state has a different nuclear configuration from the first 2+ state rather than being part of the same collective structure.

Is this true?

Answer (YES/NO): NO